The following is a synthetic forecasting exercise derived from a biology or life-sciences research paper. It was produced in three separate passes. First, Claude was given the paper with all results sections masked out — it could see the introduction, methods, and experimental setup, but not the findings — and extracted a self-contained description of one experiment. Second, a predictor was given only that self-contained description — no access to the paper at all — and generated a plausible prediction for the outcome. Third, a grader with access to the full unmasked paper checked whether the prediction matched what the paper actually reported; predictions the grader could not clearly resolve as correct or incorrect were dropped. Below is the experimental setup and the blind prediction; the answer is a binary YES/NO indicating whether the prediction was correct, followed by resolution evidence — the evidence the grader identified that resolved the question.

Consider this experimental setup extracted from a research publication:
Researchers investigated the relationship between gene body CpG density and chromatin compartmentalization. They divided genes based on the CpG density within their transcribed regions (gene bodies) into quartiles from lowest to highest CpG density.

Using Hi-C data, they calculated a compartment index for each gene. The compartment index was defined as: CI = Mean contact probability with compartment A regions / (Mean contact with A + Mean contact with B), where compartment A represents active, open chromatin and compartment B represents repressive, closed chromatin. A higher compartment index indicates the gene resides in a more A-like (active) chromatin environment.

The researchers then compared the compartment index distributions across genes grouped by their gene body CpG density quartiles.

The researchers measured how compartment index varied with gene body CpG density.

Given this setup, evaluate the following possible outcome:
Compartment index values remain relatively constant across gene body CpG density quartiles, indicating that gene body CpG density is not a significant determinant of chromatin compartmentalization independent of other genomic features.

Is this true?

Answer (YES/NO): NO